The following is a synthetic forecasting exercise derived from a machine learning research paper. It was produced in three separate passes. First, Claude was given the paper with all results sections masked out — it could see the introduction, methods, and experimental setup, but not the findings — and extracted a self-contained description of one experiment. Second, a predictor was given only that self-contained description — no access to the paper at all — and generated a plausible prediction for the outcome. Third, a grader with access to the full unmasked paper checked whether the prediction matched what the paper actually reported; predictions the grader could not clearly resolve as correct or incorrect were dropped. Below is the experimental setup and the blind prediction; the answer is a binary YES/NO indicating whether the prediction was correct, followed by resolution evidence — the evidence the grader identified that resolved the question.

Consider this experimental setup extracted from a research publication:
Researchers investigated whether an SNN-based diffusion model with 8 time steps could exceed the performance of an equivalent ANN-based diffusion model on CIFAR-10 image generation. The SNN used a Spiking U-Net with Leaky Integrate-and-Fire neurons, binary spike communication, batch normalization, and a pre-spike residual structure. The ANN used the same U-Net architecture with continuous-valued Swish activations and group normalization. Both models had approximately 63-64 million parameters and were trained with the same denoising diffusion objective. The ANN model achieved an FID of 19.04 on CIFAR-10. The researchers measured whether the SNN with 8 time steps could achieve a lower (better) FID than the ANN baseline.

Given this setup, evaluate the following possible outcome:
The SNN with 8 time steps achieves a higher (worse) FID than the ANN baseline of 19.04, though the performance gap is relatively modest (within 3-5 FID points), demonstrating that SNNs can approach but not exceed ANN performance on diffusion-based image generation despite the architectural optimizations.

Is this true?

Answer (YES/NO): NO